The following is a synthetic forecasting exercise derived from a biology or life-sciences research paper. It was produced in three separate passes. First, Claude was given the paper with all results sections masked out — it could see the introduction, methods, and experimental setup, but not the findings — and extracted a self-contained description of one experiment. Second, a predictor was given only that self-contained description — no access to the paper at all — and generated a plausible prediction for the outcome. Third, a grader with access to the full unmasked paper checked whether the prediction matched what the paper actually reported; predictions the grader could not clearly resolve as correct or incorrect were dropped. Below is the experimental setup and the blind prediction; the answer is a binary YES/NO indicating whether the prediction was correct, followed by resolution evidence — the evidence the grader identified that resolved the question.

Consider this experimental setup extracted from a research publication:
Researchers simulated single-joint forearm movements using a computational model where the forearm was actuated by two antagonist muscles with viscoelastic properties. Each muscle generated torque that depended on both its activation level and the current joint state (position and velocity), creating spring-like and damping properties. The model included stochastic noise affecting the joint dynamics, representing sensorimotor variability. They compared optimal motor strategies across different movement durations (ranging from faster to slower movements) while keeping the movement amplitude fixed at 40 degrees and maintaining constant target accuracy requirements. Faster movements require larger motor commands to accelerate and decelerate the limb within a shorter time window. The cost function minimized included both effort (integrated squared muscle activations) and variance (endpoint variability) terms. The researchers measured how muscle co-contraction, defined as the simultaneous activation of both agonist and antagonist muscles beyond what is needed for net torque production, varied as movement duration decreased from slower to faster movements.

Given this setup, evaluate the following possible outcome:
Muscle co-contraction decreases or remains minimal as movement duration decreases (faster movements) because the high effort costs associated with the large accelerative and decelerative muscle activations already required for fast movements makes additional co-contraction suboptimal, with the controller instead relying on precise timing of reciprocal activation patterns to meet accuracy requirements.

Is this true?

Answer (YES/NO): NO